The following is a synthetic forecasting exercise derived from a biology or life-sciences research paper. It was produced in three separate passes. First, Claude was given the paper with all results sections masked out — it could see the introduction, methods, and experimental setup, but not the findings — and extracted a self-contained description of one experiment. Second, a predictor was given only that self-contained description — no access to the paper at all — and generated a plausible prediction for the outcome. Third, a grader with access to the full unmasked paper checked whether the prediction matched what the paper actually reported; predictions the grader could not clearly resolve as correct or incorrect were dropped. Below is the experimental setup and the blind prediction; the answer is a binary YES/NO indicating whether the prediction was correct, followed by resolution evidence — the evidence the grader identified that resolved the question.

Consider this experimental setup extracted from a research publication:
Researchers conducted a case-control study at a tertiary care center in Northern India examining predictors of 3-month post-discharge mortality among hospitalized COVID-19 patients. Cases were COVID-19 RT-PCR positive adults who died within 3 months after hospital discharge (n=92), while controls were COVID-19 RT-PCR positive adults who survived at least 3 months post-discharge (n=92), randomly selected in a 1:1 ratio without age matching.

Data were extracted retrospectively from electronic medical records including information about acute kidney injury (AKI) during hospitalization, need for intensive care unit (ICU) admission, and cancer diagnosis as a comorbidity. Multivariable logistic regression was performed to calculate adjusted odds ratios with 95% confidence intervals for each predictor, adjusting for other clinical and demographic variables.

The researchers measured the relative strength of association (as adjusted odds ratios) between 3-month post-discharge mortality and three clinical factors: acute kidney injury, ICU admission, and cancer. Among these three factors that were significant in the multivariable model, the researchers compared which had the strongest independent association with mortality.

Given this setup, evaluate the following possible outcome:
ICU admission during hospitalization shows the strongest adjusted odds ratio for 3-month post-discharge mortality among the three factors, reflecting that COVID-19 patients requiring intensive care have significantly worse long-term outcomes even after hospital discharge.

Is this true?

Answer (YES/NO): NO